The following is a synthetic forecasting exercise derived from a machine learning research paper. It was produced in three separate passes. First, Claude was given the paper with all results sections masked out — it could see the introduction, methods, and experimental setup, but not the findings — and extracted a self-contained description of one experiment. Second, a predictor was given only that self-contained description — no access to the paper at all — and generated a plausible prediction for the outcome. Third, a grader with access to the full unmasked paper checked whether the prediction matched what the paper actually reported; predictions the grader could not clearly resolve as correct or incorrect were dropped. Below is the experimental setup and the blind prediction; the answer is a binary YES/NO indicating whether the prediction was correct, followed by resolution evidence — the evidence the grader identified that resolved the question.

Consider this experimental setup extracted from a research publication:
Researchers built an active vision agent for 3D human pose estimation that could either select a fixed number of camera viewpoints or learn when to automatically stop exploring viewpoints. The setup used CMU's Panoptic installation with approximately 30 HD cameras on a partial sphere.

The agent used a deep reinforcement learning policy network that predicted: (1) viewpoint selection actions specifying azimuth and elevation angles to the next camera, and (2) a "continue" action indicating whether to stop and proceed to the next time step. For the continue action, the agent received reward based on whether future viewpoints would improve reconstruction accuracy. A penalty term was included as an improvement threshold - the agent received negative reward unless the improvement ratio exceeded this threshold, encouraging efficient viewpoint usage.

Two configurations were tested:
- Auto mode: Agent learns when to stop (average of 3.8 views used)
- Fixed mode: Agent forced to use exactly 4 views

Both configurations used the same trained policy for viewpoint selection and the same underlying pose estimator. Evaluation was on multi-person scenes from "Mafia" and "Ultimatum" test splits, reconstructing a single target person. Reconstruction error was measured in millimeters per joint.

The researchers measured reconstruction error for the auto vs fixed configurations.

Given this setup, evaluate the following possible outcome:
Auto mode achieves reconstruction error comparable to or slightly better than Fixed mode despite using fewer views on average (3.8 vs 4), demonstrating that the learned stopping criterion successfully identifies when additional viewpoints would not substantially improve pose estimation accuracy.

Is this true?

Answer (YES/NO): NO